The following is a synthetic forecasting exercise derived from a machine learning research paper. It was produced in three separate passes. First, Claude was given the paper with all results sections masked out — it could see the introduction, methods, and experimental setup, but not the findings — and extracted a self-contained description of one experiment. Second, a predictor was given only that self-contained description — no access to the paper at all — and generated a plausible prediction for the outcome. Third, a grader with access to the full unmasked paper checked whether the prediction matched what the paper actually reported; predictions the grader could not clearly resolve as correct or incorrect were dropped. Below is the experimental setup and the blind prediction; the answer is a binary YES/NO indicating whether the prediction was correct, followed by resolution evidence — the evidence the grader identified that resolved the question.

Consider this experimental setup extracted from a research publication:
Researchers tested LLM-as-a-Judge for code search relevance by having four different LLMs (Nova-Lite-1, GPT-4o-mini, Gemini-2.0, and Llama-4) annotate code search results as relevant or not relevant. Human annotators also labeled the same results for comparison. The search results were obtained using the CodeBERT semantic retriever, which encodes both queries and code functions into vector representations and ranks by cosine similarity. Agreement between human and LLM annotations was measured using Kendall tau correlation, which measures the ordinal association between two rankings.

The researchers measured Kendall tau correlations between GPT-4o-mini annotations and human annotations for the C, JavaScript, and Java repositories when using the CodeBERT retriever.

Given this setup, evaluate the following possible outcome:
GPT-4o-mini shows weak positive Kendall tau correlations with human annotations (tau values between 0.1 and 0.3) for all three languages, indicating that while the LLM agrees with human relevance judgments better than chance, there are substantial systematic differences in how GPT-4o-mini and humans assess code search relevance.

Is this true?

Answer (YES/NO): NO